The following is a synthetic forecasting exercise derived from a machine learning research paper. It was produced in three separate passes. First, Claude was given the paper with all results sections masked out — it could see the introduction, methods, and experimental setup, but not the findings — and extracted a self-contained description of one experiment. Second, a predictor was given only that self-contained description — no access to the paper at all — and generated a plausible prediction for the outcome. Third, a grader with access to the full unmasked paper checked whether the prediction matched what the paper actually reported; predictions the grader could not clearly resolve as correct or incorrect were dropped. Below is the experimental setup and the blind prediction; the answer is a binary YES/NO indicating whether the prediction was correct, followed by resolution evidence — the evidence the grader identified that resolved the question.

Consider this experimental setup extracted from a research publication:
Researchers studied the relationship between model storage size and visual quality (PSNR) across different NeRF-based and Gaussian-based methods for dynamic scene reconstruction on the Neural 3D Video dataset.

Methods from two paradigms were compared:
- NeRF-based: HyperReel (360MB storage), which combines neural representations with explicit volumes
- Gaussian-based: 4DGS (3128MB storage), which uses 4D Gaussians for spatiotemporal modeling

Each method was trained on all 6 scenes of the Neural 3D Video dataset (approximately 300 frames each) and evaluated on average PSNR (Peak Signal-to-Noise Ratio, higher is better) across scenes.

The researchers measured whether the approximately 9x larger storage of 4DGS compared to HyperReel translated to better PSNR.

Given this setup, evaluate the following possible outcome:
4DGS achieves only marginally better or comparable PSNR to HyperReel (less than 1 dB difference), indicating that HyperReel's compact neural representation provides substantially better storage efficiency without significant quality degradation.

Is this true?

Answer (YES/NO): YES